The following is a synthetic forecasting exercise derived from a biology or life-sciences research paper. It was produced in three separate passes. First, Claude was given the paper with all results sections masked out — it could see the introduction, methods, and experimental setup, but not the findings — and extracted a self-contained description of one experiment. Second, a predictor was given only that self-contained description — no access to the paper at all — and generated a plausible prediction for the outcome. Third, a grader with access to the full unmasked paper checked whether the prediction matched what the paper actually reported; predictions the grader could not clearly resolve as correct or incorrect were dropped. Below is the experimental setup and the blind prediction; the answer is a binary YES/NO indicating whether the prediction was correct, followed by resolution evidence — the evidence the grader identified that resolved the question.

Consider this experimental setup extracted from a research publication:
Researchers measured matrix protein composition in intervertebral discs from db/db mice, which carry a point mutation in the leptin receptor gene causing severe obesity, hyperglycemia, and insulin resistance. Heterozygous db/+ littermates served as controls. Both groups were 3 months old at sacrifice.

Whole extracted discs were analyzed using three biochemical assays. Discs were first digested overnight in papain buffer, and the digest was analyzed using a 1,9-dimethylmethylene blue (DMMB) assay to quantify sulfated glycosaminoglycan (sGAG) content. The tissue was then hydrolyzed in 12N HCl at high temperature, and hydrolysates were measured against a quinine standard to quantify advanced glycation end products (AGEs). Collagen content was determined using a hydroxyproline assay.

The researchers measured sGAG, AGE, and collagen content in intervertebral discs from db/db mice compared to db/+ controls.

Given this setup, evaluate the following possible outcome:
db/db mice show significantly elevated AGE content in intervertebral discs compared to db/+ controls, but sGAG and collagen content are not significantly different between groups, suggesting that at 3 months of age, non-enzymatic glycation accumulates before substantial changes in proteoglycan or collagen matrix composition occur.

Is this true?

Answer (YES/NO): NO